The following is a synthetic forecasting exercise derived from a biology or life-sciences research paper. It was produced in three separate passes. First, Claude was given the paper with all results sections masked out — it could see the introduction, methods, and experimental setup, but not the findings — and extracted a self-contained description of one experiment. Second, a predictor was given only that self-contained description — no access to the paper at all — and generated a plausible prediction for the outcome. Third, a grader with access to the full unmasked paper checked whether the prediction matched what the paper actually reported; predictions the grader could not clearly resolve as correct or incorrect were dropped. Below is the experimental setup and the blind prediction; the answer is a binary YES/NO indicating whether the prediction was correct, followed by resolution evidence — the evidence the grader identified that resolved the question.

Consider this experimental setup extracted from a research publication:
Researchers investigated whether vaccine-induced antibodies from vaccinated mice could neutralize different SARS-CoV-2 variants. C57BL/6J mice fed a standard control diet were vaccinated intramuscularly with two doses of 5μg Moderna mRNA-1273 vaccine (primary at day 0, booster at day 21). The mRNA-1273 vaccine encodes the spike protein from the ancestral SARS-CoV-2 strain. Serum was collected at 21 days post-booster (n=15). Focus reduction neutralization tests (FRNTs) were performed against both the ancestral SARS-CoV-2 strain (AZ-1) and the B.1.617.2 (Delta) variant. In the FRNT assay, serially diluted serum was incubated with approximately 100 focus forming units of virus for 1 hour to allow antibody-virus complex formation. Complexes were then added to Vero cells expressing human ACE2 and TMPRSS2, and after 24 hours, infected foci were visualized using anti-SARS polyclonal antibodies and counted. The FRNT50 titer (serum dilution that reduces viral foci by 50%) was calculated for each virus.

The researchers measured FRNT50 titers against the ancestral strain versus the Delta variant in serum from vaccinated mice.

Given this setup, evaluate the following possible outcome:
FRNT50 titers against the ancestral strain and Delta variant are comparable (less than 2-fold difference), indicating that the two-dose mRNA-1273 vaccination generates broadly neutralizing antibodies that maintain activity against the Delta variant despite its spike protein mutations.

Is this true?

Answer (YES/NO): NO